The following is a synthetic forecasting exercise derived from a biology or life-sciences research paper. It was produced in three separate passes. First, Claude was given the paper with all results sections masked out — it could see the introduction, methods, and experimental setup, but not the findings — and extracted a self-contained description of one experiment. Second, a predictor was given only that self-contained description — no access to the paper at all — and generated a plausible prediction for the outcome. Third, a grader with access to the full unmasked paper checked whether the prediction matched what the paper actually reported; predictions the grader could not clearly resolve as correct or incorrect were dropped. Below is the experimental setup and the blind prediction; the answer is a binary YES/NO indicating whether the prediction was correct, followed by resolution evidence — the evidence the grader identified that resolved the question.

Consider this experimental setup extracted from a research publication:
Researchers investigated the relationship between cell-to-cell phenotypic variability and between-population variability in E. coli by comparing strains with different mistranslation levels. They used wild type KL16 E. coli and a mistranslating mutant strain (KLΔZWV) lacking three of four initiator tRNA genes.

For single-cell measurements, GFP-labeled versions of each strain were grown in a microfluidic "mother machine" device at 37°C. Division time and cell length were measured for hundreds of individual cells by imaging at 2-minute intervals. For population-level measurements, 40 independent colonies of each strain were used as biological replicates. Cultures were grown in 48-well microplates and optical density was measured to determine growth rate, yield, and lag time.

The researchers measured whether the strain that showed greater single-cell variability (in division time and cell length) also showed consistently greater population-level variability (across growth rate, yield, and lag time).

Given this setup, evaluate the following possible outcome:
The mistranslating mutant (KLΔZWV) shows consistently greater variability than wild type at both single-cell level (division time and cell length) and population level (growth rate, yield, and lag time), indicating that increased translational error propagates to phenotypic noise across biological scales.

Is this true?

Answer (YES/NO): NO